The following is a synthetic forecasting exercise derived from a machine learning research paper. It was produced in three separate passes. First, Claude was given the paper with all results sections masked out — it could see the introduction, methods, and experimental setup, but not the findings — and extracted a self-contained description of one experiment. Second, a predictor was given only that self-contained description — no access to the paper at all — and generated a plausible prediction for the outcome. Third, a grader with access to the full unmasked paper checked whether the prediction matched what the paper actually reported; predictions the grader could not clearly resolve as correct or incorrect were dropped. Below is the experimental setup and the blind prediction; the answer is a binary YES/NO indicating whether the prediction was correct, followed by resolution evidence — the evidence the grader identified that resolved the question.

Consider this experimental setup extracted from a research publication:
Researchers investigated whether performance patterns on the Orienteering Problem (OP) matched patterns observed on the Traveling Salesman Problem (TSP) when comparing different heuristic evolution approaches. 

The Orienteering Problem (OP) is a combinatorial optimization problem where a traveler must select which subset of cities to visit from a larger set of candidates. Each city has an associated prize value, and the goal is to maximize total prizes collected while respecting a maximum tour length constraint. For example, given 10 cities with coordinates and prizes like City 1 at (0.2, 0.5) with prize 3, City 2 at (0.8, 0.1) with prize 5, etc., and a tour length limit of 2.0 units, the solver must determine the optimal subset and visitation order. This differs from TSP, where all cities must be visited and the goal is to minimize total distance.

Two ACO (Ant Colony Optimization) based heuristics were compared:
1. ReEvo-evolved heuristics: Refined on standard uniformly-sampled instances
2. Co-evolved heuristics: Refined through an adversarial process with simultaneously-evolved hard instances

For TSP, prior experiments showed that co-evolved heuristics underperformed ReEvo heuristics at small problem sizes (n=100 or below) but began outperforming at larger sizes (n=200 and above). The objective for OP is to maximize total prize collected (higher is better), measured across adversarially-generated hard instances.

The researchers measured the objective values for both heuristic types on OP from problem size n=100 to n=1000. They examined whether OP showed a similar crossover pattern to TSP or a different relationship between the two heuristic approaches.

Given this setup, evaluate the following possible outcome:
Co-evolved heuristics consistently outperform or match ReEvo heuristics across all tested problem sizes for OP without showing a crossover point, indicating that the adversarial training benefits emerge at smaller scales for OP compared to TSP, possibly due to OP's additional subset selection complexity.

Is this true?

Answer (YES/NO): YES